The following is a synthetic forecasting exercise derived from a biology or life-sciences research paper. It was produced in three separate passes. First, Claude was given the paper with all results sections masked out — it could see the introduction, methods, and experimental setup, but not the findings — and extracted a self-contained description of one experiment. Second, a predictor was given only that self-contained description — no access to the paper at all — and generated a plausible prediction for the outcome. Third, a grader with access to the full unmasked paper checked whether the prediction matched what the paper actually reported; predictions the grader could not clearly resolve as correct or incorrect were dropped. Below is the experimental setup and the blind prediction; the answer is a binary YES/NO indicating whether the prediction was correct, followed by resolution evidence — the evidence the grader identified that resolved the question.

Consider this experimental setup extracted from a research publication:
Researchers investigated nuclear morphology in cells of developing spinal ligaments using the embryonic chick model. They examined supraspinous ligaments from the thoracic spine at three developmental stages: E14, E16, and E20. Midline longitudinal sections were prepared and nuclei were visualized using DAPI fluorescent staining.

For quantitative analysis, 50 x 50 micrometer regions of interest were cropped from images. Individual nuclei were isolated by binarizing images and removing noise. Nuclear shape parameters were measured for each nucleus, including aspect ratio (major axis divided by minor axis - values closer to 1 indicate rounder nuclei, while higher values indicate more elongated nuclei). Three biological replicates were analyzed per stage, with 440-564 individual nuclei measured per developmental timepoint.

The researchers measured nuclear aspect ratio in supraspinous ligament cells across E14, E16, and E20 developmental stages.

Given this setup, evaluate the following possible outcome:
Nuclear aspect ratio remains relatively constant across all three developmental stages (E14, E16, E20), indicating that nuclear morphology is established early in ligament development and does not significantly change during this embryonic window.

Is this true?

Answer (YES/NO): NO